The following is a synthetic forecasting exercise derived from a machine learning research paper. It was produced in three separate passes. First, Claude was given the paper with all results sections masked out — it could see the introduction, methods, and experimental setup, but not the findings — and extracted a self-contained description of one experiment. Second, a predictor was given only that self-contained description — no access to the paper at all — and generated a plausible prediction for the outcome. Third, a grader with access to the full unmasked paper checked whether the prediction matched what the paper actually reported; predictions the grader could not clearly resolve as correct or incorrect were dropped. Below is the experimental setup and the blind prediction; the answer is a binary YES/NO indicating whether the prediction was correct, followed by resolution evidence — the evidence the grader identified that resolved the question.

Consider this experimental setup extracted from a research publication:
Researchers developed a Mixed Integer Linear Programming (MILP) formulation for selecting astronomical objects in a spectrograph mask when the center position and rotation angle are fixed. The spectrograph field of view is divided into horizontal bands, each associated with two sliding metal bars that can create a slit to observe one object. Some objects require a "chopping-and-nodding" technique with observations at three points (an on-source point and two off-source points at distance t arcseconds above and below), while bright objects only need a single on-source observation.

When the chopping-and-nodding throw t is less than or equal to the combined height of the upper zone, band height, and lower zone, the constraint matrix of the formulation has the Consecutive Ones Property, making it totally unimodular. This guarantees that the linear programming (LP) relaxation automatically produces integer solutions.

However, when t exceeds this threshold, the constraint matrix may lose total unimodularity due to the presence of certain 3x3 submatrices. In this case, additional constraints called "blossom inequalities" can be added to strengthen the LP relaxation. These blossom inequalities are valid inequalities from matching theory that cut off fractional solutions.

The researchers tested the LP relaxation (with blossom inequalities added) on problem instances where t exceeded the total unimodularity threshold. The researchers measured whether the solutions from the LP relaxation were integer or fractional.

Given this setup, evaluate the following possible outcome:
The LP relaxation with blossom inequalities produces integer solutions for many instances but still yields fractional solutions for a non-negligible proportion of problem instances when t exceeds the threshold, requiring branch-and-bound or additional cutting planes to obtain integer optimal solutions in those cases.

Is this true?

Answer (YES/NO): NO